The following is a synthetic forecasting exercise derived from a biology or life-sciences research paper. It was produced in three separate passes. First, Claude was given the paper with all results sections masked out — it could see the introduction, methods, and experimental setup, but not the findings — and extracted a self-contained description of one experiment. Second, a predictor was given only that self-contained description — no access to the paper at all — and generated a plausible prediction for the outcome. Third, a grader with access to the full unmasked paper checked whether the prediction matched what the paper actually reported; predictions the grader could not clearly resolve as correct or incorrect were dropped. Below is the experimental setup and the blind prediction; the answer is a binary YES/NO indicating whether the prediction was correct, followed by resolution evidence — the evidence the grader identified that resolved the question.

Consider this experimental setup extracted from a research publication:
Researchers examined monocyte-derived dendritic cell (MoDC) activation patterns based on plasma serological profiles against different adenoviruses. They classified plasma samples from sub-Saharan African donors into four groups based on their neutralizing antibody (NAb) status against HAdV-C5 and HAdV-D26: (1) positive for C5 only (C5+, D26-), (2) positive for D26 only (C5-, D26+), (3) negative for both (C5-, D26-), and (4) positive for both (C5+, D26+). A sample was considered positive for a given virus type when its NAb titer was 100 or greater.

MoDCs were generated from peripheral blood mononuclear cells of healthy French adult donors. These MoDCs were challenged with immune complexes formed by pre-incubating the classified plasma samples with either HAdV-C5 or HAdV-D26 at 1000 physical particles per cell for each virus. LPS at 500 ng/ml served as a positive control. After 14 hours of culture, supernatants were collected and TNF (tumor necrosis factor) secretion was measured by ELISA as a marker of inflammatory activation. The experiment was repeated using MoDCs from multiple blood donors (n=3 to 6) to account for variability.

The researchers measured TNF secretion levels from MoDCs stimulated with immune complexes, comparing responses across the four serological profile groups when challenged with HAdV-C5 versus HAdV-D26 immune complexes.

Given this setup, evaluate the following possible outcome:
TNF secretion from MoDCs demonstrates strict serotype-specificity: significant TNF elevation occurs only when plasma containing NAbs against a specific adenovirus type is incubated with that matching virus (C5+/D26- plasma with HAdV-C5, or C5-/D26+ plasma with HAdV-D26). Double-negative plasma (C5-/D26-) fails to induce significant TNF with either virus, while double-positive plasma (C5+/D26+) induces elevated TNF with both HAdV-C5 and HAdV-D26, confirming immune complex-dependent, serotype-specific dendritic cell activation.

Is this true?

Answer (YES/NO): NO